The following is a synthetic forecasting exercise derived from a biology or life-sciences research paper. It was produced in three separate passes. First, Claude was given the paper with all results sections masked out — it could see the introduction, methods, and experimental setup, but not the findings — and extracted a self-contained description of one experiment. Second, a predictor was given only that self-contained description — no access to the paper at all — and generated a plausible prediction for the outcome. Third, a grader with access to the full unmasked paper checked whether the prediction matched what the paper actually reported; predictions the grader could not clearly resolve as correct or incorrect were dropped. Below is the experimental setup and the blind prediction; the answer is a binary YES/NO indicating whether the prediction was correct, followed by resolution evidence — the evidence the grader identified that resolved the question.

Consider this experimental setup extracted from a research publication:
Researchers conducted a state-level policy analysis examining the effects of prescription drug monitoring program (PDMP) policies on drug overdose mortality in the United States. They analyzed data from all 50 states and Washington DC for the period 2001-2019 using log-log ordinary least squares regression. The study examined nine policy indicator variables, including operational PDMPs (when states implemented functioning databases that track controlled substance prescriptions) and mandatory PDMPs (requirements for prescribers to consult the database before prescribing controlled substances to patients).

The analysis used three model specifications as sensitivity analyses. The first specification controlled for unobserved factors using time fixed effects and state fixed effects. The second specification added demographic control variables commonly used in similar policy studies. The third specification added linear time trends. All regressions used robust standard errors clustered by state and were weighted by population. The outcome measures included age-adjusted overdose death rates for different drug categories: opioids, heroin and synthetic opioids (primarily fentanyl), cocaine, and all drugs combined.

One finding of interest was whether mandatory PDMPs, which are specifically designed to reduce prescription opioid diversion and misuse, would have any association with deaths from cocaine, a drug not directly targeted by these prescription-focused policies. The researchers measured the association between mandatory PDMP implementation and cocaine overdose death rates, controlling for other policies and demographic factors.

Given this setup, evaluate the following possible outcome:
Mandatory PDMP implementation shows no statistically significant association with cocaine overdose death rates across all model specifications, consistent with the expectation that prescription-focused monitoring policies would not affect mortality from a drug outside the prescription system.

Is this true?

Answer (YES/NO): NO